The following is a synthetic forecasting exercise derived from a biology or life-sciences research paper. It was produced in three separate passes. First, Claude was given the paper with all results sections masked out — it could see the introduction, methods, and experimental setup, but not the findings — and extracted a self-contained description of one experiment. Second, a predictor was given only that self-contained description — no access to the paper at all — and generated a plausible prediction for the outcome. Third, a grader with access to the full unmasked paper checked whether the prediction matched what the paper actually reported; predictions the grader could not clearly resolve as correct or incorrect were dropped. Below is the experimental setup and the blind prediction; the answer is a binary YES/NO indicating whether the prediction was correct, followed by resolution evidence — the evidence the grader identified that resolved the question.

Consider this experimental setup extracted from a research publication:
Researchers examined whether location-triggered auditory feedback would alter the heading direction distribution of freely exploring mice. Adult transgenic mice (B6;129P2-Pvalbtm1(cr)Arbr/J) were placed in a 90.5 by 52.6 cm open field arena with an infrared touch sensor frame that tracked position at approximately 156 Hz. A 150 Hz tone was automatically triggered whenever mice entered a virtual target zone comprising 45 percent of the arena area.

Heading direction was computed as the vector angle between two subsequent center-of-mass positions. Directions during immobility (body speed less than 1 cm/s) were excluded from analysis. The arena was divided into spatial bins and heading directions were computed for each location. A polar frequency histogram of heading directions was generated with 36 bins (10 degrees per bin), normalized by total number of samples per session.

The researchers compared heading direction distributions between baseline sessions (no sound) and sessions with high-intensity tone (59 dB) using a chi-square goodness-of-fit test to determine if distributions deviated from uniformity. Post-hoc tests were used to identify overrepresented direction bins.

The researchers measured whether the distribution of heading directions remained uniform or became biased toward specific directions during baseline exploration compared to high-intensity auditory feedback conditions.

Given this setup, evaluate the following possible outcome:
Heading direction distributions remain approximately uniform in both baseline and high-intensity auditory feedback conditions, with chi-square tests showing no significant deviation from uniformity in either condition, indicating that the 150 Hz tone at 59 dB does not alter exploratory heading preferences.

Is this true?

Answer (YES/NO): NO